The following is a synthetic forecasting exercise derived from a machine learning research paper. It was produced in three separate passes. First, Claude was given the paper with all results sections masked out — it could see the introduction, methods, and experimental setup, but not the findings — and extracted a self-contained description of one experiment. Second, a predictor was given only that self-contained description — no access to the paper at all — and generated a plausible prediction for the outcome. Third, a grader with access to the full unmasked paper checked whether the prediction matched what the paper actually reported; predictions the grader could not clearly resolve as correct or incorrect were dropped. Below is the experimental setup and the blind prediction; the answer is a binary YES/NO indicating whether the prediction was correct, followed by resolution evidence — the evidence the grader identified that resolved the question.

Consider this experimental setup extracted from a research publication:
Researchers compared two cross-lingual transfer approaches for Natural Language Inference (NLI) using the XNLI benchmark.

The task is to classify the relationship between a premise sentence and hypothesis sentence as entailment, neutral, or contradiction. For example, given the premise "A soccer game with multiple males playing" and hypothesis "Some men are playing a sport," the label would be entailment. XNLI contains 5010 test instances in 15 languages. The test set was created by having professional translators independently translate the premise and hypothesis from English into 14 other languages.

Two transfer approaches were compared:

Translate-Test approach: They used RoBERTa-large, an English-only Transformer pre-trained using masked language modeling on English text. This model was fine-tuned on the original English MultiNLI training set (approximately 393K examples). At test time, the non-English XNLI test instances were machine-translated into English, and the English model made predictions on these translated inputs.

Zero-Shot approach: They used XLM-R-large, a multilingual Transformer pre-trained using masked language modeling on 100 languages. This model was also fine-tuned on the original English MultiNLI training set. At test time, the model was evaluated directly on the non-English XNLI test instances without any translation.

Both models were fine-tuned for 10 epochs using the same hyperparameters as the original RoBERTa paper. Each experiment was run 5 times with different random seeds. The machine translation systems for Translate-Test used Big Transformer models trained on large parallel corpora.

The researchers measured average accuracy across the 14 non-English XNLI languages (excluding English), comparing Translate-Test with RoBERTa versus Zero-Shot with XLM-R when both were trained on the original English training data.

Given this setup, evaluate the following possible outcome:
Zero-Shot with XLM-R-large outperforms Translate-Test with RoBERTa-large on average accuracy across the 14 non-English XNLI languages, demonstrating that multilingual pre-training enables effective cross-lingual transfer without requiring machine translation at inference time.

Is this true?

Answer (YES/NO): YES